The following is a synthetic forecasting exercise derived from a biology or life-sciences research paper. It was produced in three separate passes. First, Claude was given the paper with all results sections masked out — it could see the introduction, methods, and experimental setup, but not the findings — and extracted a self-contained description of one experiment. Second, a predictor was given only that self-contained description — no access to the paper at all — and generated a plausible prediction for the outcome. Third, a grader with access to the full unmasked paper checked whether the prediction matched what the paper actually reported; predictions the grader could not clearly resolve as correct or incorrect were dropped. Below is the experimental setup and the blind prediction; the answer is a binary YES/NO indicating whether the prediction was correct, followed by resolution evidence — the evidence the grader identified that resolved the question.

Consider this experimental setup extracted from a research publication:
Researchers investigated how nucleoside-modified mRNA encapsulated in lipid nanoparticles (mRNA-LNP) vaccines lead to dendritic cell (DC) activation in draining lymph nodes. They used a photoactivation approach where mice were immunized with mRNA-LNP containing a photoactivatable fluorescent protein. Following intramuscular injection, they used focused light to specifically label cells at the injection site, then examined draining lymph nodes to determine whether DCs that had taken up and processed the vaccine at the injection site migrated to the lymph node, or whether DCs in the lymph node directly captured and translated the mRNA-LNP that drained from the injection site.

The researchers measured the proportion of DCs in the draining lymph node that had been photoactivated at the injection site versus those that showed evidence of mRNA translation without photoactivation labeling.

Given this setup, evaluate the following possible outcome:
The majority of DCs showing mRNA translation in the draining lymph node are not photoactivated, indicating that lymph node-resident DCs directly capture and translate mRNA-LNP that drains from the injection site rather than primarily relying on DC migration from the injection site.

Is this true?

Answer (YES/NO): YES